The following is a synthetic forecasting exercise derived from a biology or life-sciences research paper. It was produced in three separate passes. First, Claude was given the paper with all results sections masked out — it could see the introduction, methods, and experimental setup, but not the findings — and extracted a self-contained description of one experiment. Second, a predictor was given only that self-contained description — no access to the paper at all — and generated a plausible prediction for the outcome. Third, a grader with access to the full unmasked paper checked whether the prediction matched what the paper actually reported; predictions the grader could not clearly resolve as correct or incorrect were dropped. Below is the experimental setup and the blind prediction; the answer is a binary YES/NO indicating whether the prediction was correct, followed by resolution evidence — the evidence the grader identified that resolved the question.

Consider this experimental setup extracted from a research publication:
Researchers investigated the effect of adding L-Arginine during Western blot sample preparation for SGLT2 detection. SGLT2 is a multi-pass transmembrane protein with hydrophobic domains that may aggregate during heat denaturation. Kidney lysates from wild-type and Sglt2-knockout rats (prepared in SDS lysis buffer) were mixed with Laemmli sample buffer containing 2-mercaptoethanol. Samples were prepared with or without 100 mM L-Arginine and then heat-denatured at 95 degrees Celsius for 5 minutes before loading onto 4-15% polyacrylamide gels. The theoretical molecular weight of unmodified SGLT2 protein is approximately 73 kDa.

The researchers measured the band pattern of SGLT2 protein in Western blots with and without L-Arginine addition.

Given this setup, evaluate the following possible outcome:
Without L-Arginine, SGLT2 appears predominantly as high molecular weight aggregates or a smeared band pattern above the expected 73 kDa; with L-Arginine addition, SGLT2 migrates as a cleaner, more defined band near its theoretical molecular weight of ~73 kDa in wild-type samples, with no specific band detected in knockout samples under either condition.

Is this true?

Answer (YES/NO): NO